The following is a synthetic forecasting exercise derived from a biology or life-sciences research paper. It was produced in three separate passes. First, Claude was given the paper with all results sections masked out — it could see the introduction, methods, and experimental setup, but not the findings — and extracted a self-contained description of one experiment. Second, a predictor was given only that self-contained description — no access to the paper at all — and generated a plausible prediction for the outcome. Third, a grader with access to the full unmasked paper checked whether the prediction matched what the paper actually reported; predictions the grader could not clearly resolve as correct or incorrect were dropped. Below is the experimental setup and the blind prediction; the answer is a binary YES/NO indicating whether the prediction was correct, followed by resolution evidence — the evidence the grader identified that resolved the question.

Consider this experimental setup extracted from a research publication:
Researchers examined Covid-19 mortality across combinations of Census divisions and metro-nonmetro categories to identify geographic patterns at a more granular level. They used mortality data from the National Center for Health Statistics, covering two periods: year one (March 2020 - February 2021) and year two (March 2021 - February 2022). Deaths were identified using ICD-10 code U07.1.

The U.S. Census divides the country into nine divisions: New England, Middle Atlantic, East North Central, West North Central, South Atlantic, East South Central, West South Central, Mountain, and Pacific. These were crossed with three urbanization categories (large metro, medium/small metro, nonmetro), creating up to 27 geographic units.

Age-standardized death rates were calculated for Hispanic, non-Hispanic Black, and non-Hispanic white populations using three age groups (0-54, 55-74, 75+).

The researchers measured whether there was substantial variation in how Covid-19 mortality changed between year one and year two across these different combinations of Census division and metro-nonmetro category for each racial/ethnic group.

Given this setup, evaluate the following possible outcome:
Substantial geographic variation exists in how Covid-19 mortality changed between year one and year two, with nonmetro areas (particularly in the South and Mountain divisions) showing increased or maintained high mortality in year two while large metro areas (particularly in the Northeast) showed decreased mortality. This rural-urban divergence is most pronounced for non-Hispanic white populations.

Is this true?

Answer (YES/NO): YES